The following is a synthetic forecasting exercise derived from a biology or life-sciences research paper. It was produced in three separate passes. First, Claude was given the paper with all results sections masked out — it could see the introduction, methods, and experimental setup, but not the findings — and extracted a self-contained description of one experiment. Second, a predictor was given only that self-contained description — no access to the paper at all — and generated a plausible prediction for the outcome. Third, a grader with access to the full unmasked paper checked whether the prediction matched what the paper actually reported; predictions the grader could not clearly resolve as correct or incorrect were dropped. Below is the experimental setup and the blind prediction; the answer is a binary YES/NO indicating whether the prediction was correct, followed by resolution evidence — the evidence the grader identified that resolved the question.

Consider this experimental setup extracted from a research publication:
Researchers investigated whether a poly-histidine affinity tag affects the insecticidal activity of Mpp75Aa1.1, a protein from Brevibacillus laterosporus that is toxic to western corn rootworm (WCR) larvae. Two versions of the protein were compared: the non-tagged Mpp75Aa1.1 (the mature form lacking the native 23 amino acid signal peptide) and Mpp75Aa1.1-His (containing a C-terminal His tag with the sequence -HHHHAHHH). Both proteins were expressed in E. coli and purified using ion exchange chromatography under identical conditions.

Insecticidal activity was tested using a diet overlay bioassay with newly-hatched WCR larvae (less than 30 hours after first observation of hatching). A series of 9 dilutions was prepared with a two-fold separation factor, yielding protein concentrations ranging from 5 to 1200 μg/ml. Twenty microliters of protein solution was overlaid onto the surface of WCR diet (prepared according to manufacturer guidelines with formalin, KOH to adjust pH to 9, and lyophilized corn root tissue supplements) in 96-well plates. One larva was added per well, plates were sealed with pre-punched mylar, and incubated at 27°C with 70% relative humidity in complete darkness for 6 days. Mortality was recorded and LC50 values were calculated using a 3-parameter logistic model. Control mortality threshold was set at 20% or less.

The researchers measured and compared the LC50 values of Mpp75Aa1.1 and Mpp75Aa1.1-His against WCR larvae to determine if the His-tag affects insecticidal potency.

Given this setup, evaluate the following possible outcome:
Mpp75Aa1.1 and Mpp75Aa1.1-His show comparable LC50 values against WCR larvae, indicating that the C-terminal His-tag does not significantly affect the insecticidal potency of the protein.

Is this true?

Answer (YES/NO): YES